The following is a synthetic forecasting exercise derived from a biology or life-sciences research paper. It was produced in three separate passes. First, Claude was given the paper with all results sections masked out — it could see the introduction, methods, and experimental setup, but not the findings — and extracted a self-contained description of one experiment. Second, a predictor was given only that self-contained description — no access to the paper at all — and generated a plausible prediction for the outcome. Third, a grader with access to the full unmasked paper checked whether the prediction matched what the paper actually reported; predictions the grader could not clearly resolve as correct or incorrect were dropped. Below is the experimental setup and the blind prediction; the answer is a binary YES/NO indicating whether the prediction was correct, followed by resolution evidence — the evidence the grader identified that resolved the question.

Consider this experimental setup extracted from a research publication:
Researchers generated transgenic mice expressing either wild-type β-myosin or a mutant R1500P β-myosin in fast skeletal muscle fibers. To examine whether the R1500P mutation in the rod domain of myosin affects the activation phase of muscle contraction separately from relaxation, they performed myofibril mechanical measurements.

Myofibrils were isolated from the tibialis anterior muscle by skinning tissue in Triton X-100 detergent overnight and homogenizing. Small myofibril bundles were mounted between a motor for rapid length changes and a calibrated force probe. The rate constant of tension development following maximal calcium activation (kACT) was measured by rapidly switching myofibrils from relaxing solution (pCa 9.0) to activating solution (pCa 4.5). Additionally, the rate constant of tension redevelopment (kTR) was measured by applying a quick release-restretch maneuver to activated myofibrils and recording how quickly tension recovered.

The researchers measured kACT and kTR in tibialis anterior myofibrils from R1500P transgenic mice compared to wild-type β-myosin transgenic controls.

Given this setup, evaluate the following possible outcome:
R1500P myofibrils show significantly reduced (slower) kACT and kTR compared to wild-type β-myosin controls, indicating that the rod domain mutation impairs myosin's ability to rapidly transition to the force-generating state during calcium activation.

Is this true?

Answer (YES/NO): NO